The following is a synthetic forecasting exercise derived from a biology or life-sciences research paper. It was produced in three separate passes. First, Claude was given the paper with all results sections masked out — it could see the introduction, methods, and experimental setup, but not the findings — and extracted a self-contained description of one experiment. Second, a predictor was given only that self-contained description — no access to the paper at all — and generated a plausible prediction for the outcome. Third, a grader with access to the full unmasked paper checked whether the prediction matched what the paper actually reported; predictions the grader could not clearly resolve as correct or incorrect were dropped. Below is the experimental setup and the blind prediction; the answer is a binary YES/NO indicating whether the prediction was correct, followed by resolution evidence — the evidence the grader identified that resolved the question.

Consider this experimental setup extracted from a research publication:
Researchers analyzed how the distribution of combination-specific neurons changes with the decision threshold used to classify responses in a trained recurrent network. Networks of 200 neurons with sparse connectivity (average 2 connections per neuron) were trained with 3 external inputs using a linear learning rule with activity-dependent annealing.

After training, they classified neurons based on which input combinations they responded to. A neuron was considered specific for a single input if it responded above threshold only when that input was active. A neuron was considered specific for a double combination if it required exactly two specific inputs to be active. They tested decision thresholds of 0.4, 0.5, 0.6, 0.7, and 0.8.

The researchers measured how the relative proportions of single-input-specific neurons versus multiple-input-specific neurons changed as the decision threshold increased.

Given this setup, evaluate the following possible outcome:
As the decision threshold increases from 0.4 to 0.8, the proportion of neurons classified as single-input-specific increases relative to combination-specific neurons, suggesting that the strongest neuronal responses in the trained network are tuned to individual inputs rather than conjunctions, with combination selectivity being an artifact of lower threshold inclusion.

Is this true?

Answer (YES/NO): NO